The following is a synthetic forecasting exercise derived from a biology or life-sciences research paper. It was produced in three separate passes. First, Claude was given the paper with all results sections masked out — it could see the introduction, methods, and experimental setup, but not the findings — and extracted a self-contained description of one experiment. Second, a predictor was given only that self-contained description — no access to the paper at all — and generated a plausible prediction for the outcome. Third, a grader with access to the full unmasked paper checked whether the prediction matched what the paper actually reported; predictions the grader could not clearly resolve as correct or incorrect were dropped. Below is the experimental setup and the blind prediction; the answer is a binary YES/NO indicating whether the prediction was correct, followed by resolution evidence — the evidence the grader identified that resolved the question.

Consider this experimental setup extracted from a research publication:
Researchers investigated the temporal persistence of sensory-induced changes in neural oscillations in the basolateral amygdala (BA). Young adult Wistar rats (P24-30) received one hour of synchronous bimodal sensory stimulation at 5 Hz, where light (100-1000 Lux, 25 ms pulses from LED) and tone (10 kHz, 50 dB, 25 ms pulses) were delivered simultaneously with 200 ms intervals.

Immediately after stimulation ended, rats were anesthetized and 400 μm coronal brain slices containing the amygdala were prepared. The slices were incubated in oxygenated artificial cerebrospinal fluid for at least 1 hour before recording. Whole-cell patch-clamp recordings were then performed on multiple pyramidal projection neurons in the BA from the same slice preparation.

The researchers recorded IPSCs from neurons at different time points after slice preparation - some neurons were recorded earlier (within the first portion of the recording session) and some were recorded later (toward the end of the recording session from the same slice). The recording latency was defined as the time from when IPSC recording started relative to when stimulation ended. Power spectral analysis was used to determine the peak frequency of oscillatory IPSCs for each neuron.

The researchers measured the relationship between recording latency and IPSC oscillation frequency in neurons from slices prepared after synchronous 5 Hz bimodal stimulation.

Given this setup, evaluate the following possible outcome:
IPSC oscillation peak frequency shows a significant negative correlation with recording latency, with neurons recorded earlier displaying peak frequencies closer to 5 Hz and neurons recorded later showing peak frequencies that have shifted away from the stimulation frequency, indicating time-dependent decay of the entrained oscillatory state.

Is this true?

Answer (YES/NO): YES